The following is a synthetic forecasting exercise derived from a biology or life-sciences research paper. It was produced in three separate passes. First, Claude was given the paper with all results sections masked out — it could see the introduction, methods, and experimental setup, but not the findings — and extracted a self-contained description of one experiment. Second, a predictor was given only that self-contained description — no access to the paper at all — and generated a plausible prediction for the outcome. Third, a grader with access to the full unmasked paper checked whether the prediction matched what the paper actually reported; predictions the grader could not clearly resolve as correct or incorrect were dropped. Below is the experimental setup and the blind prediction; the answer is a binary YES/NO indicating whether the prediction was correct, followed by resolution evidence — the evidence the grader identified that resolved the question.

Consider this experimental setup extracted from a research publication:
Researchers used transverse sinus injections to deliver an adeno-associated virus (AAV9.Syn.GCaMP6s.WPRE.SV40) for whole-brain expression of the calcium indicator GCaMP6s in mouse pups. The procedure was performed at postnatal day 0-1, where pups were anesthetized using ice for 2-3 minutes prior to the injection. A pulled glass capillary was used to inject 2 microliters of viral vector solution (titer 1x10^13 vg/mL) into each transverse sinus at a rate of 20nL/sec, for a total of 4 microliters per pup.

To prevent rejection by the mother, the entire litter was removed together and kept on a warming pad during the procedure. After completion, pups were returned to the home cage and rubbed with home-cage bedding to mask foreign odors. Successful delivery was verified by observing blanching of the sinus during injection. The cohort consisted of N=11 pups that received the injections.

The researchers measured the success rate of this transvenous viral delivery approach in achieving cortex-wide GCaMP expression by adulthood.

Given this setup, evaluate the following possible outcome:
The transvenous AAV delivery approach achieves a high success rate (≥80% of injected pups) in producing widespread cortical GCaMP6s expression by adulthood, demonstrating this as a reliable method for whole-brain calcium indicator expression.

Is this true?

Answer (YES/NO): YES